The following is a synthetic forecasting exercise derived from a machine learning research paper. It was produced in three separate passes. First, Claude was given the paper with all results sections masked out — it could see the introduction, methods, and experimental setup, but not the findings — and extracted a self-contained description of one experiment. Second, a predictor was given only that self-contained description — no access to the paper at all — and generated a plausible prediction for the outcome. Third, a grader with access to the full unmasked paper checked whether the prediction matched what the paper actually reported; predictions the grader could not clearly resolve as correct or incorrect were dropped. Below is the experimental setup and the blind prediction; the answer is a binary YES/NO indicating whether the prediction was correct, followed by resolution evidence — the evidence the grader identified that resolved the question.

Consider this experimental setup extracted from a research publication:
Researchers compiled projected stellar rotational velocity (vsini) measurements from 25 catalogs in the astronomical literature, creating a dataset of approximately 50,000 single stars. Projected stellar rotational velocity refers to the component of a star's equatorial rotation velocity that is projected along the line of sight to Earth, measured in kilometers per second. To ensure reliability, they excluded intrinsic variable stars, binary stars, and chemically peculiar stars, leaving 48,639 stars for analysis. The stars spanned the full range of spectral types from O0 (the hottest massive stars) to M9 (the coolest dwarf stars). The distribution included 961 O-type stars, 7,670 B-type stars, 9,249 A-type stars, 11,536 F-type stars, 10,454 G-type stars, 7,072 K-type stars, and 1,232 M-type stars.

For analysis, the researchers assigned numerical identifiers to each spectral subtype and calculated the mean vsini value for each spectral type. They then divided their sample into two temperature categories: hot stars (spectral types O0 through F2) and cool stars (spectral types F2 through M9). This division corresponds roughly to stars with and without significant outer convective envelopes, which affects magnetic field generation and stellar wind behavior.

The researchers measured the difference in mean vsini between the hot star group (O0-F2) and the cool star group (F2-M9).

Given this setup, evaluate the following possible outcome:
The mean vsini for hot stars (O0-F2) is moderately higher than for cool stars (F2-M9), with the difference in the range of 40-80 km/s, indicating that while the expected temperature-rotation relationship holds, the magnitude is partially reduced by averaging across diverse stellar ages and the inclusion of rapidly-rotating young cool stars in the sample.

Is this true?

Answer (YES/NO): NO